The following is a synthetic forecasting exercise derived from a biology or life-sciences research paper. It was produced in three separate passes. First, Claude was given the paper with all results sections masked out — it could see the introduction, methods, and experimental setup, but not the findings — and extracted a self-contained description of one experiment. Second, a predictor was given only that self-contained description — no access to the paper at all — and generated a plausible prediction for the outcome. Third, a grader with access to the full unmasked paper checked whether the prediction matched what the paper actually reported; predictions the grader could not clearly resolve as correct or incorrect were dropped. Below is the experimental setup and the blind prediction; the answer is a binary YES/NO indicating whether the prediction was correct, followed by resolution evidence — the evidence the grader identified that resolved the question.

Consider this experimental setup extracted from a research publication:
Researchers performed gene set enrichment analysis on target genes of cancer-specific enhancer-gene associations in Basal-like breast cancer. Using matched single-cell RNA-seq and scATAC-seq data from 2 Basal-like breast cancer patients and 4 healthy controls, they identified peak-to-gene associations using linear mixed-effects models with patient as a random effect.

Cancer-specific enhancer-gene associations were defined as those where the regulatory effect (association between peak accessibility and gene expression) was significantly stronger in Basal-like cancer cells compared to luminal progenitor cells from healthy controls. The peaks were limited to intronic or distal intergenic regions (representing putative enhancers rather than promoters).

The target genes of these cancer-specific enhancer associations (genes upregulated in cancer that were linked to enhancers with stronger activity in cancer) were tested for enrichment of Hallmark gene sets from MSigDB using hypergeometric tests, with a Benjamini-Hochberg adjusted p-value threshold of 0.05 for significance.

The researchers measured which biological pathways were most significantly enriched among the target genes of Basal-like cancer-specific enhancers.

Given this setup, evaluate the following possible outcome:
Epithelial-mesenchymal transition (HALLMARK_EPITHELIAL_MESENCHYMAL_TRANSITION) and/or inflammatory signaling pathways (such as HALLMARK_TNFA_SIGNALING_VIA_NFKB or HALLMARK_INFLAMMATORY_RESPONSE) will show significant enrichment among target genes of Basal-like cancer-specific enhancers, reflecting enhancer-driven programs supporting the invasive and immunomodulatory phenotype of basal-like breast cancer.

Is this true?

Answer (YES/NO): NO